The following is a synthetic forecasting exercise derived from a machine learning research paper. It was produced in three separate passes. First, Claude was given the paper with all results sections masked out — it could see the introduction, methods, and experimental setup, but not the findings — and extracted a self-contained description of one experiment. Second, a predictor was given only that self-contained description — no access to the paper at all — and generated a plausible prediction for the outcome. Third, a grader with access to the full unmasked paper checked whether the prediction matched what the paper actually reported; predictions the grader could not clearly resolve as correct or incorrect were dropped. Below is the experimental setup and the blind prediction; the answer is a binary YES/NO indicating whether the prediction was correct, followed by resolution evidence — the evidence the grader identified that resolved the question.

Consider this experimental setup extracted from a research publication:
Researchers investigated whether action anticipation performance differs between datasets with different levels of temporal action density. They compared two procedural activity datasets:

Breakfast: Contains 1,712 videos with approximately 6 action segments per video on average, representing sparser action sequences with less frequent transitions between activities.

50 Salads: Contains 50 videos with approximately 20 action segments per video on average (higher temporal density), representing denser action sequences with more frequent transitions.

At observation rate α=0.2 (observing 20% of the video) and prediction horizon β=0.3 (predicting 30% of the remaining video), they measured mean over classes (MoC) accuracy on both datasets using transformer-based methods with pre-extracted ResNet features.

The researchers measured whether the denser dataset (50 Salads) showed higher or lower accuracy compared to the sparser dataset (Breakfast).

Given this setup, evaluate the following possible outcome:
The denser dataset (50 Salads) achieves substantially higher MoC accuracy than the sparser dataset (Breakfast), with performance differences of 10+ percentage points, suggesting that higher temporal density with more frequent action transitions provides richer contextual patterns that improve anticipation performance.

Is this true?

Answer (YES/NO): NO